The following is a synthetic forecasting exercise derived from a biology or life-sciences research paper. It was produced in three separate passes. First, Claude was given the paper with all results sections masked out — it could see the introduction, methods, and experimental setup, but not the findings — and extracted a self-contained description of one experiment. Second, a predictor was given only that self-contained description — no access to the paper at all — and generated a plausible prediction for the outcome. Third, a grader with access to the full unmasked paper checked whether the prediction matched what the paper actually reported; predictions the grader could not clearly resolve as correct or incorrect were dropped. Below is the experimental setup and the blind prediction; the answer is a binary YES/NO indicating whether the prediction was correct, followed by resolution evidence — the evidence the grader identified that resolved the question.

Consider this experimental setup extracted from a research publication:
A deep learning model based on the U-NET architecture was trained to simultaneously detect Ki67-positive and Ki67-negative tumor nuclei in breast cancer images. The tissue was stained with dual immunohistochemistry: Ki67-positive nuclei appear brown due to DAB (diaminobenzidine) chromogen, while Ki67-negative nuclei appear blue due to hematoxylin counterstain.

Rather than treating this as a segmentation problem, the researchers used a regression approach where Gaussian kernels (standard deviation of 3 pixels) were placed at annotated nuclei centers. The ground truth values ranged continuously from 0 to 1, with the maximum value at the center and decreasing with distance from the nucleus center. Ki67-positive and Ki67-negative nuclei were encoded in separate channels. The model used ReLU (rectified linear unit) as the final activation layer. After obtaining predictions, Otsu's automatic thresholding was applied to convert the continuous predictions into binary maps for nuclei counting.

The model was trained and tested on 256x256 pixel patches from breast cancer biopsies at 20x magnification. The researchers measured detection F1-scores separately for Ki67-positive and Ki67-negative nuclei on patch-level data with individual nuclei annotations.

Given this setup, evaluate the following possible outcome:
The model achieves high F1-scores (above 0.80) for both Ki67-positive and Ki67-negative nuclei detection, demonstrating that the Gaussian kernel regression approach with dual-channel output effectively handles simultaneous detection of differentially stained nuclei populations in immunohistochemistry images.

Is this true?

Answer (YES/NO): YES